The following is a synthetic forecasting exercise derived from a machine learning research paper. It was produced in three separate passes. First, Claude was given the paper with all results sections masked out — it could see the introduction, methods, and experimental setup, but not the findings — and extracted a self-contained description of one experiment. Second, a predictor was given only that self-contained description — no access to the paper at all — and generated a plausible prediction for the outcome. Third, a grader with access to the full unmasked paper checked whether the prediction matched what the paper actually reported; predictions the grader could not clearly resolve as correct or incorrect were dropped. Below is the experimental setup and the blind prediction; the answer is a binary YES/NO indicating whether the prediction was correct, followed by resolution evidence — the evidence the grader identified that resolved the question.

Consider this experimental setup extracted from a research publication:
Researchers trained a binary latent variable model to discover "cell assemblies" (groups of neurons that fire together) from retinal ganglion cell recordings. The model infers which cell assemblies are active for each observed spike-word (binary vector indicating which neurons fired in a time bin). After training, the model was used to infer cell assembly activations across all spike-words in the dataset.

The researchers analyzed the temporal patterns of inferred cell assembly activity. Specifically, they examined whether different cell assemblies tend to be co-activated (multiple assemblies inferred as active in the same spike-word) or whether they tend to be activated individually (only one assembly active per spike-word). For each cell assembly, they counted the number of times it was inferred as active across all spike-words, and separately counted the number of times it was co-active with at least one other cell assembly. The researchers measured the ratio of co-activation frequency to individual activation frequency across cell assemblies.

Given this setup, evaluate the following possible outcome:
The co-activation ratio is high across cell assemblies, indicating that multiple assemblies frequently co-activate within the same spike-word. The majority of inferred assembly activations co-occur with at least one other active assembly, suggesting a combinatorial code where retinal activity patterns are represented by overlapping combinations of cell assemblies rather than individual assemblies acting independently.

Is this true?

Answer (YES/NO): NO